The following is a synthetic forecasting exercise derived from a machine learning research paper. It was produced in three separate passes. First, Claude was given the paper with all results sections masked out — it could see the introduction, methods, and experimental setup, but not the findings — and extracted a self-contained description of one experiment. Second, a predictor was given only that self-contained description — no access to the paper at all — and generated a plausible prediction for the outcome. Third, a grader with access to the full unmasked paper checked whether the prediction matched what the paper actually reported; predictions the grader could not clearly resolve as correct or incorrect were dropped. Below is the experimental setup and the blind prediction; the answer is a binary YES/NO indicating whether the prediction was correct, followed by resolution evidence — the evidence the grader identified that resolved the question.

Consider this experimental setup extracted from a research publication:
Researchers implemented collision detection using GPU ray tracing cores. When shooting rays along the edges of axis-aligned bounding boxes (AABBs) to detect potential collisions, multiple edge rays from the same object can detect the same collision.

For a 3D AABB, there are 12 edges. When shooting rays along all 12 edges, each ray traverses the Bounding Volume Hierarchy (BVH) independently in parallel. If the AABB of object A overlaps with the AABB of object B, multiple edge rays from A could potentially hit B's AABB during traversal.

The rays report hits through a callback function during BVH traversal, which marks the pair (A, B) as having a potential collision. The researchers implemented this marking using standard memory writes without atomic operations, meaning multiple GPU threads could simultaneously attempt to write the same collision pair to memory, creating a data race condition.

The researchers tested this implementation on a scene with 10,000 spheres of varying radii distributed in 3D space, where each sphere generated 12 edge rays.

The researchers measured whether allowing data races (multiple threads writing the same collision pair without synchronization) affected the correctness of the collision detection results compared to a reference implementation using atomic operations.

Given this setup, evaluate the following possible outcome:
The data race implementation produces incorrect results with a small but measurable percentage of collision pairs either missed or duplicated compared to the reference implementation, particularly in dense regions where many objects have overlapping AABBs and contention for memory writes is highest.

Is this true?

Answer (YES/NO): NO